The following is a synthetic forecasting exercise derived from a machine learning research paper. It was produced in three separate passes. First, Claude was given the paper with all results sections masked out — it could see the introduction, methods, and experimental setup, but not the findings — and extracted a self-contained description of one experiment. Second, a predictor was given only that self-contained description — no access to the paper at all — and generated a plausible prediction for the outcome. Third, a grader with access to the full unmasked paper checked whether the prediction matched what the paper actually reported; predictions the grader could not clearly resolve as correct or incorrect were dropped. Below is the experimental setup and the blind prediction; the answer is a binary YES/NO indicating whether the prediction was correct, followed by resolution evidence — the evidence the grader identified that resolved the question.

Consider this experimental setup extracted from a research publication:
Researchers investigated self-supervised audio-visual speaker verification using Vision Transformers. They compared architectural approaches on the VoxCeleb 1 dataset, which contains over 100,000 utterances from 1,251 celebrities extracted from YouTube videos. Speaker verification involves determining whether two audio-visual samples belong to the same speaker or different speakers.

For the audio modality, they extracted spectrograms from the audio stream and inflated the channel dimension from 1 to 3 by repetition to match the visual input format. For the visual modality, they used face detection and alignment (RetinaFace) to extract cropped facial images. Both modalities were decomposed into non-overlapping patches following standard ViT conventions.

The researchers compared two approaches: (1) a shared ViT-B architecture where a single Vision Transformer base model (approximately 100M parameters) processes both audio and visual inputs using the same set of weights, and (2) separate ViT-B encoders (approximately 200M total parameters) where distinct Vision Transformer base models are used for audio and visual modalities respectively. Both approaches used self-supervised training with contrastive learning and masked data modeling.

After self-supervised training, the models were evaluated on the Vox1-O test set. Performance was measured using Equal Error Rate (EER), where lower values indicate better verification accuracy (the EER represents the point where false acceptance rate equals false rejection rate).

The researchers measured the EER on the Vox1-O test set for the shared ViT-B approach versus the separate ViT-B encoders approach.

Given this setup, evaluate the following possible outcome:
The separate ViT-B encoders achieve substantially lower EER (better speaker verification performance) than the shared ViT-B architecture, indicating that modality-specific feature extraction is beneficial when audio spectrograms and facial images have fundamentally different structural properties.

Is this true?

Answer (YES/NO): NO